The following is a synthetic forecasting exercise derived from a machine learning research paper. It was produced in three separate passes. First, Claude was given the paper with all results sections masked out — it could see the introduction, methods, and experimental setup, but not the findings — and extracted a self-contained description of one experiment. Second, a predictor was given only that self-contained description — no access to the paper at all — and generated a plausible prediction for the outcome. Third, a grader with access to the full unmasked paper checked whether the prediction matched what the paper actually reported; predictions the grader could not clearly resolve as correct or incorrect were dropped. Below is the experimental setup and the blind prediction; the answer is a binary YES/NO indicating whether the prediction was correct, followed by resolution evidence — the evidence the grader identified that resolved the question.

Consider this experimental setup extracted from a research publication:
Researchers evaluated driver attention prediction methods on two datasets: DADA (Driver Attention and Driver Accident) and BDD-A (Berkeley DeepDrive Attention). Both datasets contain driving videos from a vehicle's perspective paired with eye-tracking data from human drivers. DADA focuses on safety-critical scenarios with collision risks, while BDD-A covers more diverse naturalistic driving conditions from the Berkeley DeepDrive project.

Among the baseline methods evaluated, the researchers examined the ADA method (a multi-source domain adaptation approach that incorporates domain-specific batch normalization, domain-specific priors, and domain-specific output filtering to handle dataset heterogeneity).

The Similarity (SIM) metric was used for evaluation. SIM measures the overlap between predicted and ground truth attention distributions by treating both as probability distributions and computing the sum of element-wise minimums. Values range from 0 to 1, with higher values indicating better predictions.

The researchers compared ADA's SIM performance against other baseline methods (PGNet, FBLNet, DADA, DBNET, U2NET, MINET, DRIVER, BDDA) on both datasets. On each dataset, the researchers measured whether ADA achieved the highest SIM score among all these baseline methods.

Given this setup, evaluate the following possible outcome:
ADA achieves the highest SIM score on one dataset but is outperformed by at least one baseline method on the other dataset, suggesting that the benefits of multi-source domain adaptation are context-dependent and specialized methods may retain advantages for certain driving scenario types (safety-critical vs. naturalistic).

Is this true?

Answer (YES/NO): YES